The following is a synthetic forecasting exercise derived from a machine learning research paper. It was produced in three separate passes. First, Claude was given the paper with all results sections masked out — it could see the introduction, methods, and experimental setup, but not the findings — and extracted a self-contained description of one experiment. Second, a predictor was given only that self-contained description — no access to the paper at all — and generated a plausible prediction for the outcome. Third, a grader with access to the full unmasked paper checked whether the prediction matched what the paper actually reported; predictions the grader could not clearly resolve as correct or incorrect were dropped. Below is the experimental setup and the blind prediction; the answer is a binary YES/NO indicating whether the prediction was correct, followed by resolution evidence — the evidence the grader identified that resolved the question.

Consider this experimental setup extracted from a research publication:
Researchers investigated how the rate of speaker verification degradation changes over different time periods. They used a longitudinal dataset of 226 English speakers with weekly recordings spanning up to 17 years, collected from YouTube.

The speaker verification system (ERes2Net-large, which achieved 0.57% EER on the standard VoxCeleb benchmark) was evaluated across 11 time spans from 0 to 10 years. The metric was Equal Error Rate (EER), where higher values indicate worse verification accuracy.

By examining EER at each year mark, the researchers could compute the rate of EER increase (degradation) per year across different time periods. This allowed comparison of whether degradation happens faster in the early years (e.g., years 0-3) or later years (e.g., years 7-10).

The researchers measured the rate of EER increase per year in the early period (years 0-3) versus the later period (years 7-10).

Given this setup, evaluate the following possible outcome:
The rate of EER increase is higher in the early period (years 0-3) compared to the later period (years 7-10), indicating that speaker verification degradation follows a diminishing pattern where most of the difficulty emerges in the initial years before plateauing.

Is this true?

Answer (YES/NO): NO